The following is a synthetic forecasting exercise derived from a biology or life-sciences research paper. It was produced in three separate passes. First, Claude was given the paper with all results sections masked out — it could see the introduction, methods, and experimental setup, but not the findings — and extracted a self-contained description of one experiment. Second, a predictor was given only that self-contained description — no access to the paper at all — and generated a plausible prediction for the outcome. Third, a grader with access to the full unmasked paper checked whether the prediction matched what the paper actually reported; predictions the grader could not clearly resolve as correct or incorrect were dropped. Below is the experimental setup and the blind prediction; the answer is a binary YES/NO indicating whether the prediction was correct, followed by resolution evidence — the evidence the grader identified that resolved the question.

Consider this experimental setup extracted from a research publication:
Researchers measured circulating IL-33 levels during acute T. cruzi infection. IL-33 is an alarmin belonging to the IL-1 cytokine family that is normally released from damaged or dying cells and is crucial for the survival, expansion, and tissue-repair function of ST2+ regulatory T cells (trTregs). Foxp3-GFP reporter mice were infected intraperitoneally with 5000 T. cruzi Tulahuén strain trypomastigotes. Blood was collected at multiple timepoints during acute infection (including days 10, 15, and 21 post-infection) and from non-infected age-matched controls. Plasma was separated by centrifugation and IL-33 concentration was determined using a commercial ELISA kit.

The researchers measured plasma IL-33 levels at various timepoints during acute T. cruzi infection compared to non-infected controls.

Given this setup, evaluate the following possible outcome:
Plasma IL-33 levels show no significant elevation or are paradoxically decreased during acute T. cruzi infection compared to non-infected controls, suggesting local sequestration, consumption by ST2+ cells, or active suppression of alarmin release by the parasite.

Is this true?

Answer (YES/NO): YES